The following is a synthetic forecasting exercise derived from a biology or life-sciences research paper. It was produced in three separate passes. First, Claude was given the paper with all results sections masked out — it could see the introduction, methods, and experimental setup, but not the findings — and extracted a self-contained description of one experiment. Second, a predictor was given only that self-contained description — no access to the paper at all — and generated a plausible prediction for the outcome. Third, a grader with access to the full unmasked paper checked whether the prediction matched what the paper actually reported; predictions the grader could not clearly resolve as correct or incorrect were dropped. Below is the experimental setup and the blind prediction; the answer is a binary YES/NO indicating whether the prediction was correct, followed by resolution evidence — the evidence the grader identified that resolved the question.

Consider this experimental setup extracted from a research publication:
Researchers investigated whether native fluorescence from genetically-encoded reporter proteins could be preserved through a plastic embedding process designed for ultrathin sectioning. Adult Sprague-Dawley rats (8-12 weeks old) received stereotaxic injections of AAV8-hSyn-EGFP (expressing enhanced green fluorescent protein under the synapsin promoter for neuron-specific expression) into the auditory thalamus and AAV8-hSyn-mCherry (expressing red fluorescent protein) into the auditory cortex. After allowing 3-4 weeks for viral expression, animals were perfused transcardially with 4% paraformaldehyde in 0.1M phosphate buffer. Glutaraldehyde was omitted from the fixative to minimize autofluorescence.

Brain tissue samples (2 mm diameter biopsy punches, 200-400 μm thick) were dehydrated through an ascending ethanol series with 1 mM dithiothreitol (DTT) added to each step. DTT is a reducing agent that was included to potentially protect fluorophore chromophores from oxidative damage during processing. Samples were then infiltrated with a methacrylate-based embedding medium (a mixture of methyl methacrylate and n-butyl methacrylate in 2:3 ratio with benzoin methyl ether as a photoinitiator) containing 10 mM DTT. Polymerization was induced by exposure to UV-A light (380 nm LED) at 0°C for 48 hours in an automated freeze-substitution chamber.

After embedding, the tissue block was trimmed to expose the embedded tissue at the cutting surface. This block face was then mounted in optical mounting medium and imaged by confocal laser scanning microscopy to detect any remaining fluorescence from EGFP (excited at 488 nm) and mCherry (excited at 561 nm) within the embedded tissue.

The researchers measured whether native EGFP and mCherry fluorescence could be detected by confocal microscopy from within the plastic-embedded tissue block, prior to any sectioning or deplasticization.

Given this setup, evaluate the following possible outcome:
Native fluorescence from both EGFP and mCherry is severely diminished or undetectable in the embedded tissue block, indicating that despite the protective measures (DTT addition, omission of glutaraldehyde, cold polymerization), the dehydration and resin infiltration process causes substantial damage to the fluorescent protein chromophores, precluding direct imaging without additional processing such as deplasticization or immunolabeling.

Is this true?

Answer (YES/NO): NO